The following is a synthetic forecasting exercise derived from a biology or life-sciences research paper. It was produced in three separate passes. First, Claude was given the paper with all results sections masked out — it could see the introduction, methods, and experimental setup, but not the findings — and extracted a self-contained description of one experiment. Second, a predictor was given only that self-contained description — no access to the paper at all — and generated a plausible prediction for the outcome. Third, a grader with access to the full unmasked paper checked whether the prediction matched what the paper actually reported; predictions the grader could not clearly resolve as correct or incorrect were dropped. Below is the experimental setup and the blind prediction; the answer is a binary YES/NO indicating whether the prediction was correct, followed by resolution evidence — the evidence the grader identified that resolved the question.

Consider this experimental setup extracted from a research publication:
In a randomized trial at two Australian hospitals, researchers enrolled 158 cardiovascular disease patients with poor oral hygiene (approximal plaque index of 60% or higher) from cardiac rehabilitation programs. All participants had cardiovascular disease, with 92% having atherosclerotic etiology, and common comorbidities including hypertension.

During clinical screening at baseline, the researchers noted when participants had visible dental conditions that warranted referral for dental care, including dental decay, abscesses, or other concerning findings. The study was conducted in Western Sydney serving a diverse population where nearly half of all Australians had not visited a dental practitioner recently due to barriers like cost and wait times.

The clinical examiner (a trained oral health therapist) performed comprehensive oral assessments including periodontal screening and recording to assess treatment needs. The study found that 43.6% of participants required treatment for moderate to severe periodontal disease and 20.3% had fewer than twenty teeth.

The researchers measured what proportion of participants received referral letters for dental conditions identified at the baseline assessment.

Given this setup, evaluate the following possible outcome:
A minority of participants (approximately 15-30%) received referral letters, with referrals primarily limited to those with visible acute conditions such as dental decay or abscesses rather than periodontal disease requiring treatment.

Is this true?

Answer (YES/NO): NO